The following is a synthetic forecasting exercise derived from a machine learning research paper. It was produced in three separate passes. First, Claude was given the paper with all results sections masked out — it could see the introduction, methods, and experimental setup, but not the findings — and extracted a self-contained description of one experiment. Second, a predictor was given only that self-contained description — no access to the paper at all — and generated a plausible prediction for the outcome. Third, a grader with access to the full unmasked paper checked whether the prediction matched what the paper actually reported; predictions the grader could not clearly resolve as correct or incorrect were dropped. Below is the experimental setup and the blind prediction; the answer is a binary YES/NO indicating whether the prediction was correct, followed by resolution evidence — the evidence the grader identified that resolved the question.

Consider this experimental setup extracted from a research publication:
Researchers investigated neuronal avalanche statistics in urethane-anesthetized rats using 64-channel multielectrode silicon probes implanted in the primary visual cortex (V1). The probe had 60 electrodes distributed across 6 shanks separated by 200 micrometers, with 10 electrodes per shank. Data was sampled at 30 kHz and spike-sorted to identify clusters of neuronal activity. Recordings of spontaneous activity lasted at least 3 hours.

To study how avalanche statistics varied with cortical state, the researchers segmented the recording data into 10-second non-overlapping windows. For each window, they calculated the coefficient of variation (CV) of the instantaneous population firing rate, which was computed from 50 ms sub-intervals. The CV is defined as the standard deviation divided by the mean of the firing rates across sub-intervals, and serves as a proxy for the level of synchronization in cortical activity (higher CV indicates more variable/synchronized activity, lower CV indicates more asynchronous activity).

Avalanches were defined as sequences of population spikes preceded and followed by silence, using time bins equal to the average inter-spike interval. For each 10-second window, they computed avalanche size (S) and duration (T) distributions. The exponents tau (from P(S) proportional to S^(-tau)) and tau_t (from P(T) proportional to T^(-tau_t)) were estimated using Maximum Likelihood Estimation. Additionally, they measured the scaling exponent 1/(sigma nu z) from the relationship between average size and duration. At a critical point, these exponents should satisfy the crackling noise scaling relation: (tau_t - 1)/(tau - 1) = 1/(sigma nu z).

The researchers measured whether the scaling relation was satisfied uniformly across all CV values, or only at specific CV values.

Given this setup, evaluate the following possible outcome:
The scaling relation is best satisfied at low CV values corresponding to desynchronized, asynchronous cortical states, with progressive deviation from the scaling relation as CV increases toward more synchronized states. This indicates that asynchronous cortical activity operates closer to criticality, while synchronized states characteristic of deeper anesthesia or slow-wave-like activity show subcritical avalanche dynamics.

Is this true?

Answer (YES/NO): NO